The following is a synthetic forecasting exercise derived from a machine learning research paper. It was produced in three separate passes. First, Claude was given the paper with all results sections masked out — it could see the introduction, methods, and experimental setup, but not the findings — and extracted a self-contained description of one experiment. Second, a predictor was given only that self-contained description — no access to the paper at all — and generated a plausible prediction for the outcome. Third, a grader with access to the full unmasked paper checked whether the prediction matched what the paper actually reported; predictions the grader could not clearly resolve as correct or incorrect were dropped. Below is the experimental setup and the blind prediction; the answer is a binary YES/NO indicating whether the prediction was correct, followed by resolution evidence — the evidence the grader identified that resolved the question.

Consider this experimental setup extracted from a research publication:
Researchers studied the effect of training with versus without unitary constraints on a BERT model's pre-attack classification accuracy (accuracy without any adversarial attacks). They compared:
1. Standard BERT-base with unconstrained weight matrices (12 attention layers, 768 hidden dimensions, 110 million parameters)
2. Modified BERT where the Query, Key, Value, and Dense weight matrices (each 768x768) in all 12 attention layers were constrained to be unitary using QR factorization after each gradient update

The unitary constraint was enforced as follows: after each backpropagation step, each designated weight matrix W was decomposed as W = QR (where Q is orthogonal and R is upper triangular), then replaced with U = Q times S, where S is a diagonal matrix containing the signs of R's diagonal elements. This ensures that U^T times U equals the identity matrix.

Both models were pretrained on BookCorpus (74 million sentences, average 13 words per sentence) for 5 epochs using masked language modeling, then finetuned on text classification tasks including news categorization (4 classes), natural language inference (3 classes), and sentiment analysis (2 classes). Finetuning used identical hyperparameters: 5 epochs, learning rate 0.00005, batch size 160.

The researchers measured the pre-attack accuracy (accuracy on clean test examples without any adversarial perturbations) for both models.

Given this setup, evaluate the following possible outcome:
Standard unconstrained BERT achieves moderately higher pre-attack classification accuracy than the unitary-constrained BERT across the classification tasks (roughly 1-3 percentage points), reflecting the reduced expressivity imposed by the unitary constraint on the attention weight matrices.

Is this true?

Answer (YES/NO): NO